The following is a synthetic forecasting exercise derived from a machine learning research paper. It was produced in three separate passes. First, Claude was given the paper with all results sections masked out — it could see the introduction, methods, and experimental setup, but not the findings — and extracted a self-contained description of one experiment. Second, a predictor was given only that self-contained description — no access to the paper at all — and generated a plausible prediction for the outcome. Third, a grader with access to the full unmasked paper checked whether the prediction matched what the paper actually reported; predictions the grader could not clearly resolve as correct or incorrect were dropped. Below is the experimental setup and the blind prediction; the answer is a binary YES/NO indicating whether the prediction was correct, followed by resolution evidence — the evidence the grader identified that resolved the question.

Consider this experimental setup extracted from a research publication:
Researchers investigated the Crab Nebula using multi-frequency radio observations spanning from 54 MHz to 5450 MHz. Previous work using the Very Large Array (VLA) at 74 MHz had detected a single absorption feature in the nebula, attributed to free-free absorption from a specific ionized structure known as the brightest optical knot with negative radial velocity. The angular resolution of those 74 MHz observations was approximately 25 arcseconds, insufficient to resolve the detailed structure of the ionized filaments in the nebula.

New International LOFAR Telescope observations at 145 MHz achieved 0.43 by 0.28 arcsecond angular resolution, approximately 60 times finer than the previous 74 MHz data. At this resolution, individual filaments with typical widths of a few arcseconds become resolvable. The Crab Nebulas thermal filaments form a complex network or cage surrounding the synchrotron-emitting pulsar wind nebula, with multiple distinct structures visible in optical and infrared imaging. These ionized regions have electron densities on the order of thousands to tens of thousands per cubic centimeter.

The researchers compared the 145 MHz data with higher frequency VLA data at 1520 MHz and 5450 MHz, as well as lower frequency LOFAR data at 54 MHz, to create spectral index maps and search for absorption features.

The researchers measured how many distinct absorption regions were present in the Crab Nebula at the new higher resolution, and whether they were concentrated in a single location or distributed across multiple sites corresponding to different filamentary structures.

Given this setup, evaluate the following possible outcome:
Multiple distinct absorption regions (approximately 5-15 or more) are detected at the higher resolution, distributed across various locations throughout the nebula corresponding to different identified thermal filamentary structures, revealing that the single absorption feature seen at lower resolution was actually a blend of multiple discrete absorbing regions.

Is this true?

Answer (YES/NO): NO